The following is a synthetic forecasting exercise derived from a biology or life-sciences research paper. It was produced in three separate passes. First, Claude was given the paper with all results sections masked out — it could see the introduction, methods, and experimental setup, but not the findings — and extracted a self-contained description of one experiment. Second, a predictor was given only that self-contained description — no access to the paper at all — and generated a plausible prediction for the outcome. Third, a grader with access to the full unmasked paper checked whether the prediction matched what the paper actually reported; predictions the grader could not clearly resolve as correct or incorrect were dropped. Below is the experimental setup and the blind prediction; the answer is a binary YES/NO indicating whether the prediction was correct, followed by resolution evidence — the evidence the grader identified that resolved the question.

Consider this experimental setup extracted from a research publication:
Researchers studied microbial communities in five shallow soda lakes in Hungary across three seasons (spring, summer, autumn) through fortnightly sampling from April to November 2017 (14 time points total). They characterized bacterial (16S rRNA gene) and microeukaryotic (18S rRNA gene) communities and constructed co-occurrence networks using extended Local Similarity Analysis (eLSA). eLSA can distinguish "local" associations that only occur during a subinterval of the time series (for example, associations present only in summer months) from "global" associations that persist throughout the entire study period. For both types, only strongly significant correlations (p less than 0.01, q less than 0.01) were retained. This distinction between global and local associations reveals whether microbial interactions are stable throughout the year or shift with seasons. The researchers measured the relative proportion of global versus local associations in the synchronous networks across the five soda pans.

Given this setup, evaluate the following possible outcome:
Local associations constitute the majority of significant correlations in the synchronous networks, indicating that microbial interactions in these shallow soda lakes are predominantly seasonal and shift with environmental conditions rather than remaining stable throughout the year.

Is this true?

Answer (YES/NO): NO